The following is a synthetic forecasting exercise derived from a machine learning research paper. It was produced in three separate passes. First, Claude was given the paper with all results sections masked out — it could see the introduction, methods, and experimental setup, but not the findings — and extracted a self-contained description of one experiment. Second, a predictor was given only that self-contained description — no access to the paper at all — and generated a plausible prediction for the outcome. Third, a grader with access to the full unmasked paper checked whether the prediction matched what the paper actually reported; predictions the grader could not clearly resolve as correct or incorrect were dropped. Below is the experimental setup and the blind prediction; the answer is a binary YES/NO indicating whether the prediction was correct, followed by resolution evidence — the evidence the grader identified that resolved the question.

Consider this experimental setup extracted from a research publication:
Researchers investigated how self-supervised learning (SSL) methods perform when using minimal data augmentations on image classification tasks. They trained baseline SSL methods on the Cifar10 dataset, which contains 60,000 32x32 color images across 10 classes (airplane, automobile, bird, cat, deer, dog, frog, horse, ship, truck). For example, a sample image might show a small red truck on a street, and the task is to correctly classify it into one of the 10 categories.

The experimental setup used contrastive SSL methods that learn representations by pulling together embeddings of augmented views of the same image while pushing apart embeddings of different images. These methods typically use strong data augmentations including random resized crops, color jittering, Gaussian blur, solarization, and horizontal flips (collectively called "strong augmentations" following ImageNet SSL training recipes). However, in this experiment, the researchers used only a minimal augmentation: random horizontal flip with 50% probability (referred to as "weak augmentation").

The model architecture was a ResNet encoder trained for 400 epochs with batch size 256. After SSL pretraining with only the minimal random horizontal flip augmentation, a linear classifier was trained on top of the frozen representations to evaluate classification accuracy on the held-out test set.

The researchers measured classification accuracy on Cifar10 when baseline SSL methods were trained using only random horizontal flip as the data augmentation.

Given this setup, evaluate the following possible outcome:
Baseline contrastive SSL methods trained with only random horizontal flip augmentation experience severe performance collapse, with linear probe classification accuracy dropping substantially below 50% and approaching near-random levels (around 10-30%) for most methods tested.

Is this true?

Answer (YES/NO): NO